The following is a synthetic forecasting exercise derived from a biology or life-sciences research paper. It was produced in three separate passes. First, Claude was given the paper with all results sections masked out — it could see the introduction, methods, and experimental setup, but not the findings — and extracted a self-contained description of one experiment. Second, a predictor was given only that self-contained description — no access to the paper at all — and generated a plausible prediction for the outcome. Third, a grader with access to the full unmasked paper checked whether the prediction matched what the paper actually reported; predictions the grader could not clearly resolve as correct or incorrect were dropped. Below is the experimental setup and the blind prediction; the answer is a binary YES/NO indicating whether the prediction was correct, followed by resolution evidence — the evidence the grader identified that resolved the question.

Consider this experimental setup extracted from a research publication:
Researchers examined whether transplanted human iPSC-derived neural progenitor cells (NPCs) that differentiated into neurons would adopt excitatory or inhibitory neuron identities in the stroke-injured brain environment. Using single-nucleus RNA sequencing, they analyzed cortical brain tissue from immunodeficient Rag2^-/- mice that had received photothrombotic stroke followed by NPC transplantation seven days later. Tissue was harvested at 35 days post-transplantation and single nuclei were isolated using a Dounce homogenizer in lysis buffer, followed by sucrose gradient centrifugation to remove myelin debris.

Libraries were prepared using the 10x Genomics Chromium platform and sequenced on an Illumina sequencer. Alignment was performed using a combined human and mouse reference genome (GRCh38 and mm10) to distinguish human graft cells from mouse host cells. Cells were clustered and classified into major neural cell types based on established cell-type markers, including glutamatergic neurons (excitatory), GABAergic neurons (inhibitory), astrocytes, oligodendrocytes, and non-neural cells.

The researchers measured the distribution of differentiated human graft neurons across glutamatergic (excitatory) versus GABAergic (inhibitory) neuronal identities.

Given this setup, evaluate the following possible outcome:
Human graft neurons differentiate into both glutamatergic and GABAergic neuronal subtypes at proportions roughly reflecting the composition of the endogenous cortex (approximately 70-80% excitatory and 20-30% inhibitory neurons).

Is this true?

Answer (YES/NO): NO